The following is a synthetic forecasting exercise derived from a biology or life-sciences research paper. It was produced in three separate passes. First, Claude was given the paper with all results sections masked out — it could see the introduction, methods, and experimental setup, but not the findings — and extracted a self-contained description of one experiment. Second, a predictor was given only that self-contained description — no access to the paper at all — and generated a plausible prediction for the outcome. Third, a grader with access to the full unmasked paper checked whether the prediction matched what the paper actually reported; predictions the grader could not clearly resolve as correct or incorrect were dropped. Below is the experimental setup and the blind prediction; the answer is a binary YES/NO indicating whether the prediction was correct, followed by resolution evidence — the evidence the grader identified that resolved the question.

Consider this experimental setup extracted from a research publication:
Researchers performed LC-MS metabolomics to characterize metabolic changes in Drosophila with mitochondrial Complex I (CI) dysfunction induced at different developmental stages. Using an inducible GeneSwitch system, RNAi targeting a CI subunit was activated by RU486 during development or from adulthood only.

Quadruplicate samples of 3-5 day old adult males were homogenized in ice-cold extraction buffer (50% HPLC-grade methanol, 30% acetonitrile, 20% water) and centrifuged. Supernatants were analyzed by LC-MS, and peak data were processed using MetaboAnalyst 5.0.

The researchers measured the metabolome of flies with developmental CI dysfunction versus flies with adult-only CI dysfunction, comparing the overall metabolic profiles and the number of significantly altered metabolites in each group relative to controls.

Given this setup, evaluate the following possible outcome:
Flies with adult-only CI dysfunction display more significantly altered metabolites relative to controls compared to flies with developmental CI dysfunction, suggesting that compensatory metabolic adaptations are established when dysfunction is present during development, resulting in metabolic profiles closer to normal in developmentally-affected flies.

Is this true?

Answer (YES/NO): NO